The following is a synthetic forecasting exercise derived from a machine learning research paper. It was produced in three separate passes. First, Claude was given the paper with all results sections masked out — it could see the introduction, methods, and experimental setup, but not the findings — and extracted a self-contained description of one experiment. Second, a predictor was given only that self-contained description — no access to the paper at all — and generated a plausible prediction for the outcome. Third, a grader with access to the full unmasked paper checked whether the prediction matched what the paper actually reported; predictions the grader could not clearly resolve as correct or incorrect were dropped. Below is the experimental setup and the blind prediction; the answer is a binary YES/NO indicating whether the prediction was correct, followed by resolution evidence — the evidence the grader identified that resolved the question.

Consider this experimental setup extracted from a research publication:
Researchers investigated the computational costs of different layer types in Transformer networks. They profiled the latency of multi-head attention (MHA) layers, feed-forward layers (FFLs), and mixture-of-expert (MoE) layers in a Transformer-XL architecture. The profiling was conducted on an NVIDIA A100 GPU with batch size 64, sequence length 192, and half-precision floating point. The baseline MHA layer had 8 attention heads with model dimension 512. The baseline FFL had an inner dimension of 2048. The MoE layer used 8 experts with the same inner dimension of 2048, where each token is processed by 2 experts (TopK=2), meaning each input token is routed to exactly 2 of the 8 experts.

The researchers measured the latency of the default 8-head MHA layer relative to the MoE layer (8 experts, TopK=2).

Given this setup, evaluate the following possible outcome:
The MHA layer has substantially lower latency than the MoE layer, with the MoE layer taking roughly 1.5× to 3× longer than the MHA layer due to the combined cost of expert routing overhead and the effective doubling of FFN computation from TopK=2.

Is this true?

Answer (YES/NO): NO